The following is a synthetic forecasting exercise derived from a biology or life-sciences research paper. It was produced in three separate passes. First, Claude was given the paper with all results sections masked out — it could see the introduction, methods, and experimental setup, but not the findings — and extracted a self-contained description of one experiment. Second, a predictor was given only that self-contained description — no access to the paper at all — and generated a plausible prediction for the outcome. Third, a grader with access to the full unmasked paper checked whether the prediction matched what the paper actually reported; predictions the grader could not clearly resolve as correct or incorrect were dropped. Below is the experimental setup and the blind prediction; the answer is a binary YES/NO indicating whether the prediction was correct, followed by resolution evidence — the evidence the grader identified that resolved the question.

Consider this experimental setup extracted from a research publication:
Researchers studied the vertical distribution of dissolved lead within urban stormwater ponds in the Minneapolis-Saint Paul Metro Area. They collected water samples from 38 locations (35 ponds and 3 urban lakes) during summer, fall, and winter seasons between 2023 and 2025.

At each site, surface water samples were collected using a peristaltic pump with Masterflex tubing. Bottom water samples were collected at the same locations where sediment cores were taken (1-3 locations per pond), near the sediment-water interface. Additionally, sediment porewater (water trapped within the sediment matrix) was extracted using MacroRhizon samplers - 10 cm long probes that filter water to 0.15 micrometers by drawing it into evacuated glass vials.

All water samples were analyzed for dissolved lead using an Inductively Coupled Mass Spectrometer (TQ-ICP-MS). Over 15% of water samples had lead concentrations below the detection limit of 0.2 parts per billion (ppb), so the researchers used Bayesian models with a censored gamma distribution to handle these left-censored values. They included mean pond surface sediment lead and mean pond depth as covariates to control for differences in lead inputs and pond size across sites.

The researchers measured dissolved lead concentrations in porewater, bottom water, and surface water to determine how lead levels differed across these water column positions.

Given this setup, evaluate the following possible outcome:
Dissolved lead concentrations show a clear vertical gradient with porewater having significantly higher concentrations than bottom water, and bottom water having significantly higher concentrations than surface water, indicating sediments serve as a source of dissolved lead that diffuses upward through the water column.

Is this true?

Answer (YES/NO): NO